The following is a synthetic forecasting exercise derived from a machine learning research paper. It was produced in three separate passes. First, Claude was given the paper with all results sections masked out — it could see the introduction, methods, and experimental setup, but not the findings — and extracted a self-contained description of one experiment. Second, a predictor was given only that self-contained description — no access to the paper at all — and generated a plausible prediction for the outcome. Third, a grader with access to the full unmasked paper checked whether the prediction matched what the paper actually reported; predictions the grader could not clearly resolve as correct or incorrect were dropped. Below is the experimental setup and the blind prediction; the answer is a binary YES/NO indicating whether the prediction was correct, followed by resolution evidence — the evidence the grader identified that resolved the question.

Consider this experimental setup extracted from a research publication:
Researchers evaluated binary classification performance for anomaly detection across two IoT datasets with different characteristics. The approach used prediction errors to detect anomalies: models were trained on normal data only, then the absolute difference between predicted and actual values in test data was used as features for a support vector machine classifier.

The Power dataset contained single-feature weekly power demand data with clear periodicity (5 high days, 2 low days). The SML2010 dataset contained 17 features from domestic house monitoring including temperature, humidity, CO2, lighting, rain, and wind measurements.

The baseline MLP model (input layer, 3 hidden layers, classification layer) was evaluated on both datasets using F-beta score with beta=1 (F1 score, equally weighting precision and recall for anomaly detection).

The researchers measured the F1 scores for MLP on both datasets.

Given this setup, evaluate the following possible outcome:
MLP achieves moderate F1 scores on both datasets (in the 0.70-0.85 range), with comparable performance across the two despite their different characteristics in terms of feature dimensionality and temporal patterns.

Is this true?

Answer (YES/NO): NO